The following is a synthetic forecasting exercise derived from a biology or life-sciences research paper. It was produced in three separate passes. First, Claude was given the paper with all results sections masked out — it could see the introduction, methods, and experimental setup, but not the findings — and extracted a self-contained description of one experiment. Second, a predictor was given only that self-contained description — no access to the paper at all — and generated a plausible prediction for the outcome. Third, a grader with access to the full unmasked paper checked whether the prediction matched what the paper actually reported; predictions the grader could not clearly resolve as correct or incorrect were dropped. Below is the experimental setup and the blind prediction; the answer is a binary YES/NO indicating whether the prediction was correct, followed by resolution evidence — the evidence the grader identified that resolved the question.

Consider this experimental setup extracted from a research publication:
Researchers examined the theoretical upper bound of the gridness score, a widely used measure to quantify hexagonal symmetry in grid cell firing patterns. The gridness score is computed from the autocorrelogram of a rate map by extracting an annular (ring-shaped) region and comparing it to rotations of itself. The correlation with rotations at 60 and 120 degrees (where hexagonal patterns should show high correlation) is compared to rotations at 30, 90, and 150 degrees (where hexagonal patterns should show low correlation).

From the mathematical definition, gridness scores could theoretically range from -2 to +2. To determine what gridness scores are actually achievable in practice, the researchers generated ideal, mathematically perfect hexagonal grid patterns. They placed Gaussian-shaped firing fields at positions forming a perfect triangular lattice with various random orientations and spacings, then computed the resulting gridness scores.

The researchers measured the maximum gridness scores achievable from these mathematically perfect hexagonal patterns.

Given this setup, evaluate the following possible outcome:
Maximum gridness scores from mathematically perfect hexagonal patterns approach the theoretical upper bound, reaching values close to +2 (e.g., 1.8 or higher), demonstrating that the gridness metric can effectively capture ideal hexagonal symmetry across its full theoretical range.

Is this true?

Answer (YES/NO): NO